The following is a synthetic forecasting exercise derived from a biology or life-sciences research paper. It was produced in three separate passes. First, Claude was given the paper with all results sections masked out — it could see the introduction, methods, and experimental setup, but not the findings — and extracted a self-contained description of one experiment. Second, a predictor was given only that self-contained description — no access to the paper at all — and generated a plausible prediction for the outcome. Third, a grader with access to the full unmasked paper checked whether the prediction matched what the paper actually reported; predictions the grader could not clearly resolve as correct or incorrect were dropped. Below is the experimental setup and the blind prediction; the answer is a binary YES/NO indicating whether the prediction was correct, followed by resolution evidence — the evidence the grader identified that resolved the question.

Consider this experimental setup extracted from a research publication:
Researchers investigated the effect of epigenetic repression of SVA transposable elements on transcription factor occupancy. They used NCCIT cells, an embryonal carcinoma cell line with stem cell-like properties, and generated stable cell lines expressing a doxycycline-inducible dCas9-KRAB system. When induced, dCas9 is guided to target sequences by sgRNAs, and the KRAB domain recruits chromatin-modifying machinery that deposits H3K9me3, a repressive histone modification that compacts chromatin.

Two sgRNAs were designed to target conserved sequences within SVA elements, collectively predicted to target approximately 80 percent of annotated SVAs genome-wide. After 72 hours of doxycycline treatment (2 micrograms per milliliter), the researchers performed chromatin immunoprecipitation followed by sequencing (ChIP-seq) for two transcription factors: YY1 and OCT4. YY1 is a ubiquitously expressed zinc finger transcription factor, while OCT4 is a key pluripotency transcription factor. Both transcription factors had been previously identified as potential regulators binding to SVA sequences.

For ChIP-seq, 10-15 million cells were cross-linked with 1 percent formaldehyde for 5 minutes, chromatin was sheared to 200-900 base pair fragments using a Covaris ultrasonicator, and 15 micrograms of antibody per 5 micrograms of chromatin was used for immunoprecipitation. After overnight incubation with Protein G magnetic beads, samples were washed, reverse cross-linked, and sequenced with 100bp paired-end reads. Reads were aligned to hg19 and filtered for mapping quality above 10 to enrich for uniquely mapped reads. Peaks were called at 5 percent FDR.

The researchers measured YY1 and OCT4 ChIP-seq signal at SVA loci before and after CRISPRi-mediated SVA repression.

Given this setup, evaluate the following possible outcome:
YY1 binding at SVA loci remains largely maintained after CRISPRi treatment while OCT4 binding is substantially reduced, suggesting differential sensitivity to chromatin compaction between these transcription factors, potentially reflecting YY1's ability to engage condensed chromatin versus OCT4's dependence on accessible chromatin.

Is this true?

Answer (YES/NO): NO